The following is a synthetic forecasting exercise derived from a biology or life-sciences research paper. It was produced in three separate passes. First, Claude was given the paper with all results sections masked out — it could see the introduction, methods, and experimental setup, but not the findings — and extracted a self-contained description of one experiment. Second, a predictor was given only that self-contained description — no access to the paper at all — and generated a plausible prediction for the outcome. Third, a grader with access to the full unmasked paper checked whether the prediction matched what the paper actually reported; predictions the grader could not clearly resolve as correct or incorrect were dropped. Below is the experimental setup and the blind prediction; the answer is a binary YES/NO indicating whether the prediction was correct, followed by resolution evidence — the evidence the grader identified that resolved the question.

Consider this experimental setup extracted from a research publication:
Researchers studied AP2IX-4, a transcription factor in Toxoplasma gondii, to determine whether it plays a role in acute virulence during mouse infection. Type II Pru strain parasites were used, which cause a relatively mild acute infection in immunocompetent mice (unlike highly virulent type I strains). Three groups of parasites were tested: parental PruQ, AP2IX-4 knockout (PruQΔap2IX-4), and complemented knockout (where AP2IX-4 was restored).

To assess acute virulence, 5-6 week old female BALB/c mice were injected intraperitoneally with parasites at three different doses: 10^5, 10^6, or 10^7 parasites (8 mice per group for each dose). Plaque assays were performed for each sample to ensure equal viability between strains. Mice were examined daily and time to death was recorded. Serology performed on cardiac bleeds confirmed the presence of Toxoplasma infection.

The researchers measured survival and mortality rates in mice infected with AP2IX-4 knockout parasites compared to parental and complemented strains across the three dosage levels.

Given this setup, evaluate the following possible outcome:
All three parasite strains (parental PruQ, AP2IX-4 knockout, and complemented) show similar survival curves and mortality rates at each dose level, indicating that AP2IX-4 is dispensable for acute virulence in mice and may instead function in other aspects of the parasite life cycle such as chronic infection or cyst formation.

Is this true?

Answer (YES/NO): NO